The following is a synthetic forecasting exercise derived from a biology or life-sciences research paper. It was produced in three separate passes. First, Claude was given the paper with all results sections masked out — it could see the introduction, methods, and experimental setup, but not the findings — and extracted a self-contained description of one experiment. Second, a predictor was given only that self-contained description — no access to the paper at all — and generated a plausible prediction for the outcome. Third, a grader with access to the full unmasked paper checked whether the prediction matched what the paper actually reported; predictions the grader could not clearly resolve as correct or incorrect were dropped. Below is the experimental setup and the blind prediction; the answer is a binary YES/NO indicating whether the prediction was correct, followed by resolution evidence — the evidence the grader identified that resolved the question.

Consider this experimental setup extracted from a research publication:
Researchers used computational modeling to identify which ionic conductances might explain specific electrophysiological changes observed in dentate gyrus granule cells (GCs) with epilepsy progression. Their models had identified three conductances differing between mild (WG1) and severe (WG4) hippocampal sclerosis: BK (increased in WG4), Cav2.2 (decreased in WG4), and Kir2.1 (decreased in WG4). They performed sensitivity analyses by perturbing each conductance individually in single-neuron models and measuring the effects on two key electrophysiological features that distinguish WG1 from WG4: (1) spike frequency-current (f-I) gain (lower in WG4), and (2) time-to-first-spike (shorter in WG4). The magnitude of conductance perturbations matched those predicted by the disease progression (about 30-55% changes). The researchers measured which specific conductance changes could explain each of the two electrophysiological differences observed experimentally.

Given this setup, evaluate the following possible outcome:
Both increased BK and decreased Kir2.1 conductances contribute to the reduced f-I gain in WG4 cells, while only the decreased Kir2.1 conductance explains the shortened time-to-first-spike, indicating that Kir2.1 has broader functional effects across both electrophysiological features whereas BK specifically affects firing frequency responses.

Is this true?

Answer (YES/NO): NO